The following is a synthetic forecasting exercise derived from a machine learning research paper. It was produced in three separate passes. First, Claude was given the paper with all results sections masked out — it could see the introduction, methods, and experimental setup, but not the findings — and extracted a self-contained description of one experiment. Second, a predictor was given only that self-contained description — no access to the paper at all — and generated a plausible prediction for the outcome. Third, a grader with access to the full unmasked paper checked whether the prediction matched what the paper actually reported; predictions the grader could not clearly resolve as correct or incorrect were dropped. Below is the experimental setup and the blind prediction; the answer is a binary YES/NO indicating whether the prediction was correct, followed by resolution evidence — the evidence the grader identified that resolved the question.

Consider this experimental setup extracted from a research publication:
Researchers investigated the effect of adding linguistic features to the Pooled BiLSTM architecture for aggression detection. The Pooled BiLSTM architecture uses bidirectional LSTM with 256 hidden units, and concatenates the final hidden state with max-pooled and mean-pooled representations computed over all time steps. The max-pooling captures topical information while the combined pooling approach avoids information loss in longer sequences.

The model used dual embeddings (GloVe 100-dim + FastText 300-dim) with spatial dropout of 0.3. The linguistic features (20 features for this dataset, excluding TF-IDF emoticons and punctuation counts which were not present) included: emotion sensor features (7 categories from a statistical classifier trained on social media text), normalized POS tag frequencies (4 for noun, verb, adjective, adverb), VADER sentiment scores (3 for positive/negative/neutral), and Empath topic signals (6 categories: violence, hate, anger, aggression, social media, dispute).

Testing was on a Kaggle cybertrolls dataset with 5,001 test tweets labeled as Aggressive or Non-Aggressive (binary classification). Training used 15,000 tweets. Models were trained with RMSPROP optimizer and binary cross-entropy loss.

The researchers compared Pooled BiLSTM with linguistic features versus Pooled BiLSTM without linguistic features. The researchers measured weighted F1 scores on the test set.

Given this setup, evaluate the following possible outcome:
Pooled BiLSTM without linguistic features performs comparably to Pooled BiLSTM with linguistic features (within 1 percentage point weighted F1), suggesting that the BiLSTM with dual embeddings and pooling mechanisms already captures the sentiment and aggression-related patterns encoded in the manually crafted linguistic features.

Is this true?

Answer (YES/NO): NO